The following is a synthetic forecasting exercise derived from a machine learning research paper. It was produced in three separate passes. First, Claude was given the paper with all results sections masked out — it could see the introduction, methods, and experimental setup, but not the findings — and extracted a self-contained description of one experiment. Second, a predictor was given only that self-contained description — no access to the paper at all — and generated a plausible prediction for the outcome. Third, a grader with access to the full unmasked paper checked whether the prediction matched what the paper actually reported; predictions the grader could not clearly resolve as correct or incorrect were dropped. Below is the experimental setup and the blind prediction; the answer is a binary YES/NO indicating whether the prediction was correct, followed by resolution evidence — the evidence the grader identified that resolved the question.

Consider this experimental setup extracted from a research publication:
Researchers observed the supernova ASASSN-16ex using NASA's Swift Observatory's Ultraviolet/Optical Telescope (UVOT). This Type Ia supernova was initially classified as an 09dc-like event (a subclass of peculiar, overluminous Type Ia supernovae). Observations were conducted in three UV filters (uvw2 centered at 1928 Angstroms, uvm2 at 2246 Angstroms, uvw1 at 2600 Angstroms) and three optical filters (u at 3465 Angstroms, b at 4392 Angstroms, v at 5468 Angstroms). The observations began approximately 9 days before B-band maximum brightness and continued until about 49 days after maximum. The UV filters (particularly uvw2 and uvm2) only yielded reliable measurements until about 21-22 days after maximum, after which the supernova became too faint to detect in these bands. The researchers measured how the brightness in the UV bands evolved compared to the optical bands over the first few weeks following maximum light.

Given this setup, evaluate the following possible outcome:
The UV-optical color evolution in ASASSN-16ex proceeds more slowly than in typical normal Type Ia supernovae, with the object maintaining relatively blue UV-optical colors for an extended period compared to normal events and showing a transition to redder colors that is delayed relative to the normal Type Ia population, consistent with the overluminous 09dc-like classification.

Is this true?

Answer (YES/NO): NO